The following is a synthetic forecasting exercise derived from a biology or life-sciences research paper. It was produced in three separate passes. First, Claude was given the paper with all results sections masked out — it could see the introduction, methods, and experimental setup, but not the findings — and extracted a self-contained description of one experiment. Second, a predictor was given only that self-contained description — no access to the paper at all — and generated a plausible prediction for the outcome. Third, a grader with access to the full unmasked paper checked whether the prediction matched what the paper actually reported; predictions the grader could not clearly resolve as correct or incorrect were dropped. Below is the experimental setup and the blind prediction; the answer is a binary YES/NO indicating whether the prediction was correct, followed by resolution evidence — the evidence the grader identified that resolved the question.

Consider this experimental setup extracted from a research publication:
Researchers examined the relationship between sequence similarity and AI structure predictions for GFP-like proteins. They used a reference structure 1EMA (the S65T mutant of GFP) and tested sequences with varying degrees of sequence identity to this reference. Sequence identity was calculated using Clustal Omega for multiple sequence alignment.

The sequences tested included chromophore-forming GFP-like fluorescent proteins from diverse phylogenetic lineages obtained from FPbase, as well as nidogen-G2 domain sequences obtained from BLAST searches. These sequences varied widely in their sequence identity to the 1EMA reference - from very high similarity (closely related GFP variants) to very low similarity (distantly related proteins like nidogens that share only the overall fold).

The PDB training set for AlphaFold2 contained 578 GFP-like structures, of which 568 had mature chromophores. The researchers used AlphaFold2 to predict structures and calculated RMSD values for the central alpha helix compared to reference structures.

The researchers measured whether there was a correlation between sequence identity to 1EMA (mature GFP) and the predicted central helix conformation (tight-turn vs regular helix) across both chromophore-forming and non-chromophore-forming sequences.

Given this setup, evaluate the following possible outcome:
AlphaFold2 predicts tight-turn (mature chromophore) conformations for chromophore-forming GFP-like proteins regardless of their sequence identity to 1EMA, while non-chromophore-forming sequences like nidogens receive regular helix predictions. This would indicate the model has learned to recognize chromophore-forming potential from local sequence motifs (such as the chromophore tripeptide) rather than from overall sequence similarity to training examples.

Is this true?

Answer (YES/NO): YES